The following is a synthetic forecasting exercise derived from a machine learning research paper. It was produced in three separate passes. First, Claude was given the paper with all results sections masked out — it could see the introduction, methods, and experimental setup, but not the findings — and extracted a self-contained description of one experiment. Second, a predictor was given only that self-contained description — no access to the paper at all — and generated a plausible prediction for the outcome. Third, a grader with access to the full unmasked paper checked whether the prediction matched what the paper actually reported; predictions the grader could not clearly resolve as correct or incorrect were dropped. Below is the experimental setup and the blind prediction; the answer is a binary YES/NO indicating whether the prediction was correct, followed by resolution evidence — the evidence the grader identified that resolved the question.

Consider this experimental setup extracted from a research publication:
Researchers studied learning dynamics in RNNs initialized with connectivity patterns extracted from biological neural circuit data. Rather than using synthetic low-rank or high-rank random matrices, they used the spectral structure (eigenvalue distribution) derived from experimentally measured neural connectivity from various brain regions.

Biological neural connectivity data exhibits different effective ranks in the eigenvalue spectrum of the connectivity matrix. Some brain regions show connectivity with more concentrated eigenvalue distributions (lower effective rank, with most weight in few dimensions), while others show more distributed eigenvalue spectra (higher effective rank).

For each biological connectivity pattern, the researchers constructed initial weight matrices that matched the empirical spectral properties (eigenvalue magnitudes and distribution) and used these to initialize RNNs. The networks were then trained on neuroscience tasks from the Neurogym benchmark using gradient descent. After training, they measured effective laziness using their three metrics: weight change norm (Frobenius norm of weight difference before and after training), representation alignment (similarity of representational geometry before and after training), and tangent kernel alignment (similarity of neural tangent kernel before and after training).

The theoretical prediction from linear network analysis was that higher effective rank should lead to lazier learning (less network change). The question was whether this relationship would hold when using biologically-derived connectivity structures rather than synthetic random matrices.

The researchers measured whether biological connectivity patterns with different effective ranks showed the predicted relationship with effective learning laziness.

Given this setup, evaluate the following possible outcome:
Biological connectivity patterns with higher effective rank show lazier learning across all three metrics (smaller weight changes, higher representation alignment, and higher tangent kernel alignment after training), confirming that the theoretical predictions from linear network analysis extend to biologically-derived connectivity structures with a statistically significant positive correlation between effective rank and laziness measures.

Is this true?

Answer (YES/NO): NO